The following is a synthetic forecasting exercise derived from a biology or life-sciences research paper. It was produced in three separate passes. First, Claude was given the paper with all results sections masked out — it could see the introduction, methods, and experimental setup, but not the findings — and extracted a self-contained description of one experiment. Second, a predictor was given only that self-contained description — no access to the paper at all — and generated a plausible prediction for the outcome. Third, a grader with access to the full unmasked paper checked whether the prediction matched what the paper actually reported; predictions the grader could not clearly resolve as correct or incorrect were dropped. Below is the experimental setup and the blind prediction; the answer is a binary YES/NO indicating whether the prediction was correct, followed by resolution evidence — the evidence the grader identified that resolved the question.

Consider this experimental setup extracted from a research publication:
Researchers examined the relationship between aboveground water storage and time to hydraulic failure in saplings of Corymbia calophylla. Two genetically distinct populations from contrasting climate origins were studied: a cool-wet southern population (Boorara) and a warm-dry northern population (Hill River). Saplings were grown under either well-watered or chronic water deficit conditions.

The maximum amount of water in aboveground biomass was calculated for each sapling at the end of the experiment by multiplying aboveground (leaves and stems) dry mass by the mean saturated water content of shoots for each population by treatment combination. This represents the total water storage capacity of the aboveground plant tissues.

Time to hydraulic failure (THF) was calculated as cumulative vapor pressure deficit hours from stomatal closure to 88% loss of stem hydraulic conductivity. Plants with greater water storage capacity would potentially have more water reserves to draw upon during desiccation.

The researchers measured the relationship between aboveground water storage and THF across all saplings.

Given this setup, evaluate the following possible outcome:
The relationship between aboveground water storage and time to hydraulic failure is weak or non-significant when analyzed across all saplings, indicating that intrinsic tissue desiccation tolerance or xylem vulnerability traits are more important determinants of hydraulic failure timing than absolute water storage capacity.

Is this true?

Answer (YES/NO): YES